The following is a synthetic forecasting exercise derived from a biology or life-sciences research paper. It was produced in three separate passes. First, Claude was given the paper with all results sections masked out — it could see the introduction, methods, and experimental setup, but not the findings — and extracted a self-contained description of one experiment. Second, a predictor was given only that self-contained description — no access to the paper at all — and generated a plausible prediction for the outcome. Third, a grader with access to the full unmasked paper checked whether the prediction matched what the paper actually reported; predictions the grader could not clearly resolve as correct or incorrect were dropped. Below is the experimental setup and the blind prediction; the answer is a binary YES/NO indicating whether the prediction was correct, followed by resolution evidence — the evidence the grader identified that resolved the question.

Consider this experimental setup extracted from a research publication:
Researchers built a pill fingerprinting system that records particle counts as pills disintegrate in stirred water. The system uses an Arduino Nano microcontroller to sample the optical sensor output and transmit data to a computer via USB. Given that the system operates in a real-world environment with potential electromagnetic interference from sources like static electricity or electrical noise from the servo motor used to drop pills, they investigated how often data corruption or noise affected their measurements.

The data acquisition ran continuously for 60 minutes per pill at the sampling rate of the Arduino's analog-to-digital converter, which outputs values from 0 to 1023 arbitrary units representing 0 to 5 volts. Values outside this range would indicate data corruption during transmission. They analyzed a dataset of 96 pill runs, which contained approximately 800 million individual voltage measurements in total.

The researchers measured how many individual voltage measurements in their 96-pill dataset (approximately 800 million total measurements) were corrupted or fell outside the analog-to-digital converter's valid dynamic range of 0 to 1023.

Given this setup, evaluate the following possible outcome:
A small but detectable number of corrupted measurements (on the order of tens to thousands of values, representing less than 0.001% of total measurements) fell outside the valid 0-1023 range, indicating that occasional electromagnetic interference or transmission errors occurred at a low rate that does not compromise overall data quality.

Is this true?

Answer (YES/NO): YES